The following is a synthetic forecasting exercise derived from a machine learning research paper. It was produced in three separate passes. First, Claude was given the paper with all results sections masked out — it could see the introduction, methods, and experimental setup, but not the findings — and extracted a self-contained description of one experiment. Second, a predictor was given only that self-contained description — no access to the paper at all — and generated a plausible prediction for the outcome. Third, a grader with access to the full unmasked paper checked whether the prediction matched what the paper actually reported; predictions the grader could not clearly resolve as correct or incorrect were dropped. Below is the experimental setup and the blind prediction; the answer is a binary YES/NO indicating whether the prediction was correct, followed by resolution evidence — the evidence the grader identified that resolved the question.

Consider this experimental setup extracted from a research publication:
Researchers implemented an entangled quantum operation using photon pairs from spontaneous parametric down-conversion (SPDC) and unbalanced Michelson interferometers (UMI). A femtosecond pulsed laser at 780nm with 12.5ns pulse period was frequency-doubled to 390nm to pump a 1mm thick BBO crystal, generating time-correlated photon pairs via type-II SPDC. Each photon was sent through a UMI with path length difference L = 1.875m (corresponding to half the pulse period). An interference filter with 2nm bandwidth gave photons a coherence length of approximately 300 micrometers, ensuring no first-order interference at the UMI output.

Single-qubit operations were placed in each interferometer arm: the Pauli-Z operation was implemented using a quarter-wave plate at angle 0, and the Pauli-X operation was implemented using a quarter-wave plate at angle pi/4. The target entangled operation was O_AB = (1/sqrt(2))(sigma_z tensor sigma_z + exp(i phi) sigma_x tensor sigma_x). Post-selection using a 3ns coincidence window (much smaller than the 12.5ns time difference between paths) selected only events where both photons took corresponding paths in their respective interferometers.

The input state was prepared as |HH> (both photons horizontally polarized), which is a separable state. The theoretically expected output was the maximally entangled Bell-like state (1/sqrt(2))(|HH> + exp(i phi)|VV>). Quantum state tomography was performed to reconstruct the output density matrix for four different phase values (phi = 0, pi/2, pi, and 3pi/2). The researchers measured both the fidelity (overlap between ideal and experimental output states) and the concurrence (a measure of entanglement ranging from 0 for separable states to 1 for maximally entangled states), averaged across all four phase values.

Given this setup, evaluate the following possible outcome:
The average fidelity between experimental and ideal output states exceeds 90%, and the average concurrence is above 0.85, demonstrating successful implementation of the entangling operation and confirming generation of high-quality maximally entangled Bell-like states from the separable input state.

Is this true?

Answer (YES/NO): YES